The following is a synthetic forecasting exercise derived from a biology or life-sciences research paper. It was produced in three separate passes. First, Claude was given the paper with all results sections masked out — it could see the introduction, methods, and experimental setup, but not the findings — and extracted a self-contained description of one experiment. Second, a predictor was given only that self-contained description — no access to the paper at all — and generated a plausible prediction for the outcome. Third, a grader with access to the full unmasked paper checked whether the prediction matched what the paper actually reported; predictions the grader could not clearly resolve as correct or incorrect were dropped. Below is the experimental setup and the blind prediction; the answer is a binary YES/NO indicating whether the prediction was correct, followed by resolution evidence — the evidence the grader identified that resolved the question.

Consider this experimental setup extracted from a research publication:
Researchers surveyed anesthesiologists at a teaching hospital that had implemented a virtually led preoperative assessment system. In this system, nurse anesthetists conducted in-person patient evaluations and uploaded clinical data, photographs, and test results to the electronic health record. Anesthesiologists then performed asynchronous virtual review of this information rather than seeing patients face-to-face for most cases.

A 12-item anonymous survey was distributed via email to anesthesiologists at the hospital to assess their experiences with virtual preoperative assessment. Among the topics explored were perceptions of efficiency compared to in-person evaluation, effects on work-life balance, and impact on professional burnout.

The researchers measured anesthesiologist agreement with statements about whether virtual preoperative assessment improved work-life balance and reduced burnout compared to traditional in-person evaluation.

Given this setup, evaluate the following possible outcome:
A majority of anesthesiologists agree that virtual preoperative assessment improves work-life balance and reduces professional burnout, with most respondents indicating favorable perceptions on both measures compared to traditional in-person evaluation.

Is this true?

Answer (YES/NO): NO